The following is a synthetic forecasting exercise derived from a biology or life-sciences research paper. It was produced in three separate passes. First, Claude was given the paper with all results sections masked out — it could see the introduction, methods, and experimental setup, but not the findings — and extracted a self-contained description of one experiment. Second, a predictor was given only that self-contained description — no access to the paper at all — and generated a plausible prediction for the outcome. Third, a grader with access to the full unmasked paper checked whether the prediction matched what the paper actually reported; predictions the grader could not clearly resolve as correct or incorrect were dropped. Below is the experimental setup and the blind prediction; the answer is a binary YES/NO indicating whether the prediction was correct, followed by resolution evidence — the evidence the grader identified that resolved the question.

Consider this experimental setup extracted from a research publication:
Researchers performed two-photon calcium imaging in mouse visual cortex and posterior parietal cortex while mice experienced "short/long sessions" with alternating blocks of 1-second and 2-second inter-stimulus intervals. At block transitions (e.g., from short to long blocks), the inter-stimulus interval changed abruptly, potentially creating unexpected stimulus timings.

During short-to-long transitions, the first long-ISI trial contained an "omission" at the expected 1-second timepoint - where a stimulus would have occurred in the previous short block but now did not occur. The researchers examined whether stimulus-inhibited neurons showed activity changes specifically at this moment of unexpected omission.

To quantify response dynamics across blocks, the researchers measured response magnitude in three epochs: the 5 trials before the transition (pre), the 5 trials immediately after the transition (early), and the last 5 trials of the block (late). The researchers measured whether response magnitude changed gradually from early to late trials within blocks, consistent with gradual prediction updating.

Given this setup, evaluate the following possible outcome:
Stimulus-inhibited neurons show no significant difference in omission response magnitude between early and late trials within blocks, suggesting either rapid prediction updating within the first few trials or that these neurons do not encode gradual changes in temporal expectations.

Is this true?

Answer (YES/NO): YES